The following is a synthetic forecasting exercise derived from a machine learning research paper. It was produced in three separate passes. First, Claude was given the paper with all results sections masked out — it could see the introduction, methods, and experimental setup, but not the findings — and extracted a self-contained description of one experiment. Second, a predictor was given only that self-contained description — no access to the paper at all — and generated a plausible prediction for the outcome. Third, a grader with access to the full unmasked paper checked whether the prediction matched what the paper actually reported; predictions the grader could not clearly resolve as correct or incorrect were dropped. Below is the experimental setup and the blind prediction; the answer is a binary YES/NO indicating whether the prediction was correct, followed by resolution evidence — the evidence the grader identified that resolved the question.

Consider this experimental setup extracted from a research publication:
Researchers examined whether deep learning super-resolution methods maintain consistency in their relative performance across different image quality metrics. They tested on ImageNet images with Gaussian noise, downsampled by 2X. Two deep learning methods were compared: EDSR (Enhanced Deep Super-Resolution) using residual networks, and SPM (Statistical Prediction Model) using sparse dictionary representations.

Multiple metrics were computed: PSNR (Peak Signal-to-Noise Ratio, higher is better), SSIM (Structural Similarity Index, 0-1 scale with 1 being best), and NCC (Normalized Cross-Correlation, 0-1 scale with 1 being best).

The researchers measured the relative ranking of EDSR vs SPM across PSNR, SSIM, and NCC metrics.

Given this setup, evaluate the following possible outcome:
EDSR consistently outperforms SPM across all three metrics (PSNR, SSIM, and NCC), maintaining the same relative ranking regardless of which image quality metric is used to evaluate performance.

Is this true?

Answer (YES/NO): NO